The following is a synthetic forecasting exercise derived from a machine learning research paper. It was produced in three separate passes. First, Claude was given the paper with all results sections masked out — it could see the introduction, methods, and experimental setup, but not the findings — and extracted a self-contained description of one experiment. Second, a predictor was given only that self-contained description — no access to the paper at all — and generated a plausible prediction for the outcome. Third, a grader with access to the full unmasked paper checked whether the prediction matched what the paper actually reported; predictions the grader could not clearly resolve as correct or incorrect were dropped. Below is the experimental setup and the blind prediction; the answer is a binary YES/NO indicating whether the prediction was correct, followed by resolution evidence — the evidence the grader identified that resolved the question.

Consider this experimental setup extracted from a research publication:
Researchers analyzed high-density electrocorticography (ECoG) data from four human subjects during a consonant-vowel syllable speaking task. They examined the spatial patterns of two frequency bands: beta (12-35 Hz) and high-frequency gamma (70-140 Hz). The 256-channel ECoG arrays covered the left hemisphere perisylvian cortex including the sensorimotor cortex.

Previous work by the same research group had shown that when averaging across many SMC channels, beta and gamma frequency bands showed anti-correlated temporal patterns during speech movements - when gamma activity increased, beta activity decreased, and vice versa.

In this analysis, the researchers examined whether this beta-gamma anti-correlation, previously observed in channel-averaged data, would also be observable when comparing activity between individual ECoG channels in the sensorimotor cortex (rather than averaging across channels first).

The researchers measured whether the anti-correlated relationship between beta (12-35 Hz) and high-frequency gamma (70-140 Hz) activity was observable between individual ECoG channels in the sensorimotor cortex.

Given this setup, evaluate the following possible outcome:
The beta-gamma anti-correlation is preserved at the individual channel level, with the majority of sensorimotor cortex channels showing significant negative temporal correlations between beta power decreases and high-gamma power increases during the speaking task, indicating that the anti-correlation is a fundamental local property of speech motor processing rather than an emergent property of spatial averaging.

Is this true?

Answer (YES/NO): NO